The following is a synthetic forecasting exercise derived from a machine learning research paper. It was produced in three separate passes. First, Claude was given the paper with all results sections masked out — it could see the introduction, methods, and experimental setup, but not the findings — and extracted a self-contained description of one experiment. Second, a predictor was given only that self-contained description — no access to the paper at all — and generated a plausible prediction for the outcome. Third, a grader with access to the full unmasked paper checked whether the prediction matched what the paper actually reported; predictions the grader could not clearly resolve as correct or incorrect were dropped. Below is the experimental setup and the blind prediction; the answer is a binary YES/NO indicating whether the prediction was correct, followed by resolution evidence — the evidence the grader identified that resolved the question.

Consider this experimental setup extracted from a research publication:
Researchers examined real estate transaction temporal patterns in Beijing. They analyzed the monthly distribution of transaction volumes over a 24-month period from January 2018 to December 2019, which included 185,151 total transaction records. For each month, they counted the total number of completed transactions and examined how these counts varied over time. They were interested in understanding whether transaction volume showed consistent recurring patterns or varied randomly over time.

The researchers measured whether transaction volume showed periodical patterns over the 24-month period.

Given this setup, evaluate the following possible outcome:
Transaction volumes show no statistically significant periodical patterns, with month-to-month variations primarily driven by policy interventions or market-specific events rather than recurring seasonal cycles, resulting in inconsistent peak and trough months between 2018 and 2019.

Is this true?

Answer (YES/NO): NO